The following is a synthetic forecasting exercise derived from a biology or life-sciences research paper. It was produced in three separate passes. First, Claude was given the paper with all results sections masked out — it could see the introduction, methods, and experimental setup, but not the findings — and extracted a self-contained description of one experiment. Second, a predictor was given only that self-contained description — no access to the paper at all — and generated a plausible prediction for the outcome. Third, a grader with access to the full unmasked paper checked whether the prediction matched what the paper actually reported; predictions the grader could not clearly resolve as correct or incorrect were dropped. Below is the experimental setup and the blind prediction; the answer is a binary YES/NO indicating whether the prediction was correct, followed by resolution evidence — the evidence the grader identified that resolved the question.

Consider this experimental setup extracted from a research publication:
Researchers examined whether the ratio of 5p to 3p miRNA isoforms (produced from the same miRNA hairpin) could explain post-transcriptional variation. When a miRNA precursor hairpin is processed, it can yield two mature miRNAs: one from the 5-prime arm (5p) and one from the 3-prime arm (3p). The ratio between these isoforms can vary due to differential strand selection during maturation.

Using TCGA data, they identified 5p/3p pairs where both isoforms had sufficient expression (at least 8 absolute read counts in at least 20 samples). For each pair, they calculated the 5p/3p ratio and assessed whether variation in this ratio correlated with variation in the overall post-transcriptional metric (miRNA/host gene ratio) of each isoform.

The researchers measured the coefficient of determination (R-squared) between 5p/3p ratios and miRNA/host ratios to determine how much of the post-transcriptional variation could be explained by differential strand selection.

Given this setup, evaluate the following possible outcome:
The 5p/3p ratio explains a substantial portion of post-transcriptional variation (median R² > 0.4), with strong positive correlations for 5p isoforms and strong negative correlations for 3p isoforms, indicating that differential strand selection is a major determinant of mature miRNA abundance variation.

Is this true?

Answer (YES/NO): NO